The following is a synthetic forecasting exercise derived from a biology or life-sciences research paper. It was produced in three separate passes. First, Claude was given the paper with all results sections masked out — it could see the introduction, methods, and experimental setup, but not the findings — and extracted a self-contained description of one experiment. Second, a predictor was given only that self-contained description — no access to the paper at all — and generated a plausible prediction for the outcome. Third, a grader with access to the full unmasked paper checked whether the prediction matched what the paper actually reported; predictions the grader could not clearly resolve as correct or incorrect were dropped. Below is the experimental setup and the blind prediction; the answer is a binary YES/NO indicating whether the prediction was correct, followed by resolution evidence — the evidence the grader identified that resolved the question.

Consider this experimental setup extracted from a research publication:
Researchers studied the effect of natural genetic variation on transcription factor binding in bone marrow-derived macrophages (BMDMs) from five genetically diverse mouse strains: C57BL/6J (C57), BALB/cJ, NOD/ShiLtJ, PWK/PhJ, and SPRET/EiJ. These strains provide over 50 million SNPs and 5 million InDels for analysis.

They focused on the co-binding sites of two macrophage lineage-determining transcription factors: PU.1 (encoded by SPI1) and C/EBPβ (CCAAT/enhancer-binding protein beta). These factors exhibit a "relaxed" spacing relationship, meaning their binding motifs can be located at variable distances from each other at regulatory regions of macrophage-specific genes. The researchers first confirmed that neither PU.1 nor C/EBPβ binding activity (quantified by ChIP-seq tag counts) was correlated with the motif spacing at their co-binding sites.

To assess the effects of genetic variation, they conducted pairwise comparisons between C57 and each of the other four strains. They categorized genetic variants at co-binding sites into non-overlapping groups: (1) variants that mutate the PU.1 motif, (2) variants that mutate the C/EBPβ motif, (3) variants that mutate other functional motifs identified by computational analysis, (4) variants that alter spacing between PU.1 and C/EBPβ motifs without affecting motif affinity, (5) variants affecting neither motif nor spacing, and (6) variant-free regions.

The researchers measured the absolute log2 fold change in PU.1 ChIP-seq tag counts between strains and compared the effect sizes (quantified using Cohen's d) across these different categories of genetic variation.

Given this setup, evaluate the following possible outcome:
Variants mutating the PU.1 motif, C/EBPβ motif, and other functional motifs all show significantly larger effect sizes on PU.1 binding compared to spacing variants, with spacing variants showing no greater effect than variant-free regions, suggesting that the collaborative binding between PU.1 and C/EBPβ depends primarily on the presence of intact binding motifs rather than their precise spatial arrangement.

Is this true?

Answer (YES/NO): NO